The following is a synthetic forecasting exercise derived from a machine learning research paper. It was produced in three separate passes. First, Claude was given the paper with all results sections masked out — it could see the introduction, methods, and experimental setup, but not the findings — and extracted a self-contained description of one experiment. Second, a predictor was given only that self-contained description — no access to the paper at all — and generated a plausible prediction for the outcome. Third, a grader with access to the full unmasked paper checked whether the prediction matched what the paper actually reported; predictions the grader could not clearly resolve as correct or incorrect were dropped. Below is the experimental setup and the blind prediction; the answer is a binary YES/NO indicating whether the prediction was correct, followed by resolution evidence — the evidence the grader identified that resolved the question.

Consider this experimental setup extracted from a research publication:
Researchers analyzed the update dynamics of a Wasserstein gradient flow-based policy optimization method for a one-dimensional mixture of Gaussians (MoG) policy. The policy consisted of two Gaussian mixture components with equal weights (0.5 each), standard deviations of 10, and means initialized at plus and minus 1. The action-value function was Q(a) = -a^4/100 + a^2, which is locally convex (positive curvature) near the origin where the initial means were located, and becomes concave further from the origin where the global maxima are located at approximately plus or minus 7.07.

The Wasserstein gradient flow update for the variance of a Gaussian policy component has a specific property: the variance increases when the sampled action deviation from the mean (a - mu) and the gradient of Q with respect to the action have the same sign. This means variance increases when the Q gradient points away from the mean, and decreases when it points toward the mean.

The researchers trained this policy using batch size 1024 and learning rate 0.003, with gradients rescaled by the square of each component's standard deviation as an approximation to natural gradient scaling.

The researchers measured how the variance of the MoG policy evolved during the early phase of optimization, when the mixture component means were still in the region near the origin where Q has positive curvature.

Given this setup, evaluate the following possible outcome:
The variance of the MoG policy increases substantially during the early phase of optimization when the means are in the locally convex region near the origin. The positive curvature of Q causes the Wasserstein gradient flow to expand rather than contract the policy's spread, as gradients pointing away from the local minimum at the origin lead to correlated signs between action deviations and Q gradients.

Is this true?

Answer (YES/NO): YES